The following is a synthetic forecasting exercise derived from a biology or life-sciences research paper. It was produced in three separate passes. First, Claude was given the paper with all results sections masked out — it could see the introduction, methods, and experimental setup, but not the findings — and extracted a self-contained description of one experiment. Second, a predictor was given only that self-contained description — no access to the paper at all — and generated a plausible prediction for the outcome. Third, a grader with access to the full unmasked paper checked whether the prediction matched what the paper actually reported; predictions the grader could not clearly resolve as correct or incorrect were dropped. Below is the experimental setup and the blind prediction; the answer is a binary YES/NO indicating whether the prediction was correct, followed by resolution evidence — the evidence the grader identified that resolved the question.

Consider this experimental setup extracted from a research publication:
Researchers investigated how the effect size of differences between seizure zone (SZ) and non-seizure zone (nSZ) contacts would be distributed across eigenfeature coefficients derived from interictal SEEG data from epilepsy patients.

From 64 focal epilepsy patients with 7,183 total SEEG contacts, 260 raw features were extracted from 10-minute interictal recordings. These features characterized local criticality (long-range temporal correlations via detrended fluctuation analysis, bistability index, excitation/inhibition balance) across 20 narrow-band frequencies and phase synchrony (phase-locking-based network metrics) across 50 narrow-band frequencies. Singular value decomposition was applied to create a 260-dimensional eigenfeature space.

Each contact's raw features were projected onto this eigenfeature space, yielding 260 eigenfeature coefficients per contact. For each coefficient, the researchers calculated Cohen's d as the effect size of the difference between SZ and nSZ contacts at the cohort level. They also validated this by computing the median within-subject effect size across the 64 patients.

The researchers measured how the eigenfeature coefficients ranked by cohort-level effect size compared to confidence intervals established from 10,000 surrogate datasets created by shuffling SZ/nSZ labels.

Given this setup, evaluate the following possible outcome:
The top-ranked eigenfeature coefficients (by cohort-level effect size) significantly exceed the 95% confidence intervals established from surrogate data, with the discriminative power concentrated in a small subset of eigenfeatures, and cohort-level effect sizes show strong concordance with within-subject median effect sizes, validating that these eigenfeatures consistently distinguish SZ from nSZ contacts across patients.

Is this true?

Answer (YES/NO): YES